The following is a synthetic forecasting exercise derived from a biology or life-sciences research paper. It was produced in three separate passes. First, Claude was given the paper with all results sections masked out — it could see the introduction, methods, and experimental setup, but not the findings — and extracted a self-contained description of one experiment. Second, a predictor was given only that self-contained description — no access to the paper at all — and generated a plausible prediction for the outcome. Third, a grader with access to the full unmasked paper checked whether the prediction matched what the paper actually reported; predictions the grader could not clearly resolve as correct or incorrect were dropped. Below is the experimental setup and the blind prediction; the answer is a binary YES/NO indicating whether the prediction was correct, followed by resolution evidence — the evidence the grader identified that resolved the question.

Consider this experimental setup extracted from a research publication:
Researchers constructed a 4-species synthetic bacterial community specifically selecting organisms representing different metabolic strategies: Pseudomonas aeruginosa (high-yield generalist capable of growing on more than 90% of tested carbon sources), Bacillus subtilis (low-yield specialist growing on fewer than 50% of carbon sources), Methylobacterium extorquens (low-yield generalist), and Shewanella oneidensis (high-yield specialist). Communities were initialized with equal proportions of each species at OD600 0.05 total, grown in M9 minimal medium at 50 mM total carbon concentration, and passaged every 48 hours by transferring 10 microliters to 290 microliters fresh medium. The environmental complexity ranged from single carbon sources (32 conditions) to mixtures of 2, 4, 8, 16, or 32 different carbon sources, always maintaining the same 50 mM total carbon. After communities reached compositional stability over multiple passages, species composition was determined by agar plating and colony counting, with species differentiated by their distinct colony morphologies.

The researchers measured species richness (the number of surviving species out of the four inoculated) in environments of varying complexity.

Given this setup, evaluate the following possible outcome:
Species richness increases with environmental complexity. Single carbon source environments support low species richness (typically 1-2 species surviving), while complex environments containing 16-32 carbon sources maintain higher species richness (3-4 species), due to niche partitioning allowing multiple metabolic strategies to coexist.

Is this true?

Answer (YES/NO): NO